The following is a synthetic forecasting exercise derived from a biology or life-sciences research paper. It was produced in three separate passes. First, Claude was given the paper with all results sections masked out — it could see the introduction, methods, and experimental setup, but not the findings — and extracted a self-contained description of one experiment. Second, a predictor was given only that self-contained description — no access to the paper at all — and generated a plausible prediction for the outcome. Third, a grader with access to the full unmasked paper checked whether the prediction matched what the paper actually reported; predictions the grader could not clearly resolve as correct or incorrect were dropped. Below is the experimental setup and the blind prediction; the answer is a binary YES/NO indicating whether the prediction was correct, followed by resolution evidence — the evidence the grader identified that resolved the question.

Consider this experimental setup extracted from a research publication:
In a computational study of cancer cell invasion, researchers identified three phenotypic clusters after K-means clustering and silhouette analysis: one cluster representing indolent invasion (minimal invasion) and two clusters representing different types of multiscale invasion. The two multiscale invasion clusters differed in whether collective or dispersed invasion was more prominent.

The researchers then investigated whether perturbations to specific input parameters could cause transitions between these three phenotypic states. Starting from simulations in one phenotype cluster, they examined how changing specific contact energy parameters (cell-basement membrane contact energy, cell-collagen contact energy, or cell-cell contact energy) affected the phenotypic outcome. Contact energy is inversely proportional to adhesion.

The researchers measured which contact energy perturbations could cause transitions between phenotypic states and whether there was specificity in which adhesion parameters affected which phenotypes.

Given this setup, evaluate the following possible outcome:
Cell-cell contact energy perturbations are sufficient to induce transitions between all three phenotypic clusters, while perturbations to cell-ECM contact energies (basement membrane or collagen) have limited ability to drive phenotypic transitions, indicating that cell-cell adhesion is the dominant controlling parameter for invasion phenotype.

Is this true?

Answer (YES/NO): NO